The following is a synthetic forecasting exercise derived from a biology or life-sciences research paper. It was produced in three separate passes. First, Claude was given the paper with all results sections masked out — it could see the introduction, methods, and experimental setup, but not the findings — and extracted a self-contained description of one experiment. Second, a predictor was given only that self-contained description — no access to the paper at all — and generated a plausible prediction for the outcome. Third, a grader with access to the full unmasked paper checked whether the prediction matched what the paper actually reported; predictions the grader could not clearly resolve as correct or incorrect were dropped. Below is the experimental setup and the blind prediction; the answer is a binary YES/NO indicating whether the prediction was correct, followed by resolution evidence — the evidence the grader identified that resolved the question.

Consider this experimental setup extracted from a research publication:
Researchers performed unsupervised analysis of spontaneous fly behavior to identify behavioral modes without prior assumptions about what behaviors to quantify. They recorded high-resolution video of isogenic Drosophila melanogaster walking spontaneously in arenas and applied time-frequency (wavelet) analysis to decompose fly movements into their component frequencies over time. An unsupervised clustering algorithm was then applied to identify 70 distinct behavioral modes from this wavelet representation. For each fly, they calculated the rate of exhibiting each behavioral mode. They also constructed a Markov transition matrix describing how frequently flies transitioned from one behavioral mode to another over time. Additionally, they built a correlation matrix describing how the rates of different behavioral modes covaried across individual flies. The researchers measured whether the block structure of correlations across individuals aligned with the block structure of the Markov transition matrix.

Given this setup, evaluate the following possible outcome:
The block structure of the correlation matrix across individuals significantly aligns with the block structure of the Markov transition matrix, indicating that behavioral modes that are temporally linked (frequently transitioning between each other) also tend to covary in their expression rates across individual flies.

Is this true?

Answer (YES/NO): NO